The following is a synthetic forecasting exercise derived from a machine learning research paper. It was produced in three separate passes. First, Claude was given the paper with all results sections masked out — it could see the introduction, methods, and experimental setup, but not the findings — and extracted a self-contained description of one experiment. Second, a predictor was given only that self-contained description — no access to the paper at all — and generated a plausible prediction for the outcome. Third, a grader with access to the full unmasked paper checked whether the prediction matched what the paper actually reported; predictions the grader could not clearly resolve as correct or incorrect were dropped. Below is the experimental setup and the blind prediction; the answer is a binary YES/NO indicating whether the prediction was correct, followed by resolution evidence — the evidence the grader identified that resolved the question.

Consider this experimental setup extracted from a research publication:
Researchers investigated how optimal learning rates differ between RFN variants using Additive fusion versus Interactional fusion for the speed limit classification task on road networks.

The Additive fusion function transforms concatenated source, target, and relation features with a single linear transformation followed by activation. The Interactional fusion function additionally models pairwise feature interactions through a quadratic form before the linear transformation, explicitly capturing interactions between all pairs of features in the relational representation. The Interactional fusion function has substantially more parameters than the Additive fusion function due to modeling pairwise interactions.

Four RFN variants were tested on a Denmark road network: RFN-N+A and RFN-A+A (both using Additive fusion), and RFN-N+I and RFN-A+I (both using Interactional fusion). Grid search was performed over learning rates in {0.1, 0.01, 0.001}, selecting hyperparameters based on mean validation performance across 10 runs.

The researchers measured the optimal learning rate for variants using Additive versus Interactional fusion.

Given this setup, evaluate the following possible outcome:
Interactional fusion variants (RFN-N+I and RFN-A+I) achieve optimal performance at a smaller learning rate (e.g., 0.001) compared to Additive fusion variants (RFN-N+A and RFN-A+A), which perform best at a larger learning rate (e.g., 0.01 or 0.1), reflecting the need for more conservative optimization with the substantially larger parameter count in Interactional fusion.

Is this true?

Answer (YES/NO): YES